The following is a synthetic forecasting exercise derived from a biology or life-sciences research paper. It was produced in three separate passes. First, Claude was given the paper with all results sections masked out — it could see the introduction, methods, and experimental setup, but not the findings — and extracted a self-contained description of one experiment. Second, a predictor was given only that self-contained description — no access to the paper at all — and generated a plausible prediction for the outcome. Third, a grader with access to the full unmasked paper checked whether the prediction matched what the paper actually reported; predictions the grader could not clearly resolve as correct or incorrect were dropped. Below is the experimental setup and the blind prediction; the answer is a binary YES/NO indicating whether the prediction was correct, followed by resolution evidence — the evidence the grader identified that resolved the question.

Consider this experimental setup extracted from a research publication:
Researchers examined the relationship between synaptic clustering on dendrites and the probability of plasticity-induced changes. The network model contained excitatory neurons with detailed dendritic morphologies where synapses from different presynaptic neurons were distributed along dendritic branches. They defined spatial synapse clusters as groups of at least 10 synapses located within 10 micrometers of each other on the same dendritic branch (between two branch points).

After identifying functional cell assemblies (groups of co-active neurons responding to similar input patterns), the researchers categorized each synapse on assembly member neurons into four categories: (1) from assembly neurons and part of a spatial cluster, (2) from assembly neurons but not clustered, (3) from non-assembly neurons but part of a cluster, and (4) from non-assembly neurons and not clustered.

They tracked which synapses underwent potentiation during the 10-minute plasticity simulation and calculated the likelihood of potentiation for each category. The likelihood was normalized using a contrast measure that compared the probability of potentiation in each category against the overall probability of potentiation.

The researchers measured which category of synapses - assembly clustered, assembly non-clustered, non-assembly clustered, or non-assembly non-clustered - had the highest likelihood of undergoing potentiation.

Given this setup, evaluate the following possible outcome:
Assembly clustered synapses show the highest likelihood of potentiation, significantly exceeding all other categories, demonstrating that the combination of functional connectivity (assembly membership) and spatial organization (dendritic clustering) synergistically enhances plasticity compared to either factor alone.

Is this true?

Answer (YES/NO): NO